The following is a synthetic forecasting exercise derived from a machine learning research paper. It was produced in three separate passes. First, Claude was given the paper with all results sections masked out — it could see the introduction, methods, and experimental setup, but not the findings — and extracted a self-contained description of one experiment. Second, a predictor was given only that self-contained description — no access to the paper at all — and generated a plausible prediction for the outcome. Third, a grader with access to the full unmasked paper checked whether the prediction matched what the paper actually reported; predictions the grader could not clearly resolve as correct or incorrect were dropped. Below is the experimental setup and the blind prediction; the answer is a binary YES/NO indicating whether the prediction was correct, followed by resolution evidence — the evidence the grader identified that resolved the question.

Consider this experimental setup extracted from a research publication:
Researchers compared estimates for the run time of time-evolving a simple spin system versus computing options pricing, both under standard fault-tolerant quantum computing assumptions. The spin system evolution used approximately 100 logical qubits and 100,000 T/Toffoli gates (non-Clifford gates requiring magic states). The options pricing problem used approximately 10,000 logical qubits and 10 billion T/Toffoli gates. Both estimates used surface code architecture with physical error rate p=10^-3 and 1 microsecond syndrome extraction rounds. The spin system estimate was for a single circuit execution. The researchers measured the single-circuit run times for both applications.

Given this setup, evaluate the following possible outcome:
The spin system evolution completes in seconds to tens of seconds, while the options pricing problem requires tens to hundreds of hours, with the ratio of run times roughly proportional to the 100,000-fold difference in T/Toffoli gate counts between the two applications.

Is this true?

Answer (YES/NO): YES